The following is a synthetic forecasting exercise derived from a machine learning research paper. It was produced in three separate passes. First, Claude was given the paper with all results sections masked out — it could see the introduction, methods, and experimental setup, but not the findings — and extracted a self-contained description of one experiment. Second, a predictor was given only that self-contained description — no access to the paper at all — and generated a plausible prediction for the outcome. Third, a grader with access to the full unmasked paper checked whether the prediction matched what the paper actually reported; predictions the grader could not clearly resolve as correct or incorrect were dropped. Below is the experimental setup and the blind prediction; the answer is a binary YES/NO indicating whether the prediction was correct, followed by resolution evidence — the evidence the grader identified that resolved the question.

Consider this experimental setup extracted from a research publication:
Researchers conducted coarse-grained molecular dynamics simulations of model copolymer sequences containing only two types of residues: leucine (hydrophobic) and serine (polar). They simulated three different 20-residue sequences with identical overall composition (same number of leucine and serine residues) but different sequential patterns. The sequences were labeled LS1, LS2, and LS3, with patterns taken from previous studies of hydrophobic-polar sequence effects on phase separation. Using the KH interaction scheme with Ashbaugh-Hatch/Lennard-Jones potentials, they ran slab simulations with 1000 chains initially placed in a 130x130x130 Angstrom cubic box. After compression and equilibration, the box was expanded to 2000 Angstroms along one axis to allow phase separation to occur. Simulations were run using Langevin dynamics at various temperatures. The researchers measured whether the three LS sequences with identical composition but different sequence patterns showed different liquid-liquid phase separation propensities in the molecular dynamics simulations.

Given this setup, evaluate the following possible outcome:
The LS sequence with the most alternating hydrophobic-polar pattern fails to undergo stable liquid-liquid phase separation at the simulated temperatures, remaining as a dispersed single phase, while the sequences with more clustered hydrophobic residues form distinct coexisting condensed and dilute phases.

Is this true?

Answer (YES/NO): NO